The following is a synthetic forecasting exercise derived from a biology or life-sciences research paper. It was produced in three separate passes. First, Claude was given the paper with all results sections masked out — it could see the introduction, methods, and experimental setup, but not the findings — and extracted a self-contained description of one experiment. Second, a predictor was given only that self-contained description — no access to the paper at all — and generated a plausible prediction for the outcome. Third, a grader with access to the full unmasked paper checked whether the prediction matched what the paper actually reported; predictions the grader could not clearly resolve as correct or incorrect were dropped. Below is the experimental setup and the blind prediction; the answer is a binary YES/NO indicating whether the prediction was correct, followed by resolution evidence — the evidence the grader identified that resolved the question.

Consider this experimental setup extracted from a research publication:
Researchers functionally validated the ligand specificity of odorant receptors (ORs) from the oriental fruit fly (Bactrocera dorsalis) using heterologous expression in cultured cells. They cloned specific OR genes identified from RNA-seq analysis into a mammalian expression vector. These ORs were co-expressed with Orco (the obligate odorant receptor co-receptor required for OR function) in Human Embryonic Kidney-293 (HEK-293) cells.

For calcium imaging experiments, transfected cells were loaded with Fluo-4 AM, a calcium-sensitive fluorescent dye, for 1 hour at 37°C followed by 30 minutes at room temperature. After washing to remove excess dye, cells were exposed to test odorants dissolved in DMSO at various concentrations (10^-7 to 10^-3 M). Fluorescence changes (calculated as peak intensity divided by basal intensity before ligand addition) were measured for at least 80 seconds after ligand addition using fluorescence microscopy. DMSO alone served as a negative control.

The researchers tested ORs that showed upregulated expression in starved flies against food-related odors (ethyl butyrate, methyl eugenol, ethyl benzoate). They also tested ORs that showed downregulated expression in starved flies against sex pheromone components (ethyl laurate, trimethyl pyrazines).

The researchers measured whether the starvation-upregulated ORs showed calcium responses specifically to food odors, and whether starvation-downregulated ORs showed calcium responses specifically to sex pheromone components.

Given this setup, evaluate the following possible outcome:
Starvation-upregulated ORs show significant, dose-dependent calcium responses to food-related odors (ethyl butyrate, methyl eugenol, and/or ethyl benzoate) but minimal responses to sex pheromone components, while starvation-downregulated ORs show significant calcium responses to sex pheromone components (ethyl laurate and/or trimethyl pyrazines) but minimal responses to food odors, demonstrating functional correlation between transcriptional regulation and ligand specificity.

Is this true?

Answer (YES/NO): YES